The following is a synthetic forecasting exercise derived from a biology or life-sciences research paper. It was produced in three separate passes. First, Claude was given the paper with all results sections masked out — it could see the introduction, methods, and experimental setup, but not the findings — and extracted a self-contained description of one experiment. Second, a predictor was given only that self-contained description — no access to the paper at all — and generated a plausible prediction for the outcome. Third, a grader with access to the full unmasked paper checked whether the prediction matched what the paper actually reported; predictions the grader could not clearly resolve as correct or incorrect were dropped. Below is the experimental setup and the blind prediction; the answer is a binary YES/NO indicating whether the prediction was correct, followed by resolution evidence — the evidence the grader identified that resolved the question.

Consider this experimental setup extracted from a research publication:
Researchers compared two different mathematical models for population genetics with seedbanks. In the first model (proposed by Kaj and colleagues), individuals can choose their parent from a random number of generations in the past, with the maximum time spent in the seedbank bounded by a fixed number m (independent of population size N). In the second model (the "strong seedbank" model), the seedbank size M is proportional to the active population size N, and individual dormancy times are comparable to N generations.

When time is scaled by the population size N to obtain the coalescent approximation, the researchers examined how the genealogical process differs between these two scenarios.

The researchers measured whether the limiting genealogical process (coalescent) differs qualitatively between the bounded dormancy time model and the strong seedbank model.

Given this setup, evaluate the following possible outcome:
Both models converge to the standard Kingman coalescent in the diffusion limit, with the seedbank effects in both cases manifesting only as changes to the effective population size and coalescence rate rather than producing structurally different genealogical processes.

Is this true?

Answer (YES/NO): NO